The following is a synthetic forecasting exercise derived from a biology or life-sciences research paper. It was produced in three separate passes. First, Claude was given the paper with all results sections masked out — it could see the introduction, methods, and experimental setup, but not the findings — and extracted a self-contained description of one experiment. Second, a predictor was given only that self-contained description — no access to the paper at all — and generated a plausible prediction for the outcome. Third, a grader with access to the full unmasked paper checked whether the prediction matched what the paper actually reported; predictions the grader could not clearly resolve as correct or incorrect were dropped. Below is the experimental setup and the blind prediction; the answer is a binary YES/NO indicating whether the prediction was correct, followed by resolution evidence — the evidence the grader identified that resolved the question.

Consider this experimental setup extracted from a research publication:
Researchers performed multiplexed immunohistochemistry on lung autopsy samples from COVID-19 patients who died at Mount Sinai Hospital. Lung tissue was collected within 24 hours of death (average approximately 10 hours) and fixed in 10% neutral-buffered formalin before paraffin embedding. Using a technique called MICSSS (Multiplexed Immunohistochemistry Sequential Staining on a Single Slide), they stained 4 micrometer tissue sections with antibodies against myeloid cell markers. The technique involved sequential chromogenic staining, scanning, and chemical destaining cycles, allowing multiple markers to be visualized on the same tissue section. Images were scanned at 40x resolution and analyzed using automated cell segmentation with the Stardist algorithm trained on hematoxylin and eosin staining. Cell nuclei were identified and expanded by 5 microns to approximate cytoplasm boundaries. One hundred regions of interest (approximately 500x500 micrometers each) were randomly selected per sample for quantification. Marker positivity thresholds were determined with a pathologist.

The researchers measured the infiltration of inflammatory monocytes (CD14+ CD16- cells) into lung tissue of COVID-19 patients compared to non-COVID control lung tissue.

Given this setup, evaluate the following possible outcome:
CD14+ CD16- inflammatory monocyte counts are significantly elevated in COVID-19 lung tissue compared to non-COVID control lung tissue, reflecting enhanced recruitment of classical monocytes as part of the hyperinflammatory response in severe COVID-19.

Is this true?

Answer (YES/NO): YES